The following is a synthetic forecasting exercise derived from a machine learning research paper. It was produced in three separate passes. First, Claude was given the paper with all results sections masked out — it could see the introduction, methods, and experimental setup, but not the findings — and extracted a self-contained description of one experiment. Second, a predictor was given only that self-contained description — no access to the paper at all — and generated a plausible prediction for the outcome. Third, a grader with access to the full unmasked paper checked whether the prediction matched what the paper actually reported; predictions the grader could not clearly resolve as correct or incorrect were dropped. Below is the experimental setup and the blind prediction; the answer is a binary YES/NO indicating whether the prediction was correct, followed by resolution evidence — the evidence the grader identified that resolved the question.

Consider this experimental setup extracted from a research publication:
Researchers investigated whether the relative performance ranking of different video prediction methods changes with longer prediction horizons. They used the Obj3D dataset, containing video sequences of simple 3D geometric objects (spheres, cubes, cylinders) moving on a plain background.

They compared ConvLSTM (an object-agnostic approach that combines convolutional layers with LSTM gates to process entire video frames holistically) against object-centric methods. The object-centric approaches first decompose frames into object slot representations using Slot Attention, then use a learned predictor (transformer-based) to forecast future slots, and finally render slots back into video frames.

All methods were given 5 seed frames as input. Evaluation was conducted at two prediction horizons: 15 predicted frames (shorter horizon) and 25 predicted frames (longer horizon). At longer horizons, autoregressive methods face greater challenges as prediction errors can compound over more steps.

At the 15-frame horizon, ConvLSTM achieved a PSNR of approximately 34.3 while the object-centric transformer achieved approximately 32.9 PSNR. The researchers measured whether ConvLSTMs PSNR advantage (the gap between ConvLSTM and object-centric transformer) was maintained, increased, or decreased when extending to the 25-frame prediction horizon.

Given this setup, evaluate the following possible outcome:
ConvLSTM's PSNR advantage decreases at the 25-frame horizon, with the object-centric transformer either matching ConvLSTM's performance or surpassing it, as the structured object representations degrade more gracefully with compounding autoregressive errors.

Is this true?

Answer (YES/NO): YES